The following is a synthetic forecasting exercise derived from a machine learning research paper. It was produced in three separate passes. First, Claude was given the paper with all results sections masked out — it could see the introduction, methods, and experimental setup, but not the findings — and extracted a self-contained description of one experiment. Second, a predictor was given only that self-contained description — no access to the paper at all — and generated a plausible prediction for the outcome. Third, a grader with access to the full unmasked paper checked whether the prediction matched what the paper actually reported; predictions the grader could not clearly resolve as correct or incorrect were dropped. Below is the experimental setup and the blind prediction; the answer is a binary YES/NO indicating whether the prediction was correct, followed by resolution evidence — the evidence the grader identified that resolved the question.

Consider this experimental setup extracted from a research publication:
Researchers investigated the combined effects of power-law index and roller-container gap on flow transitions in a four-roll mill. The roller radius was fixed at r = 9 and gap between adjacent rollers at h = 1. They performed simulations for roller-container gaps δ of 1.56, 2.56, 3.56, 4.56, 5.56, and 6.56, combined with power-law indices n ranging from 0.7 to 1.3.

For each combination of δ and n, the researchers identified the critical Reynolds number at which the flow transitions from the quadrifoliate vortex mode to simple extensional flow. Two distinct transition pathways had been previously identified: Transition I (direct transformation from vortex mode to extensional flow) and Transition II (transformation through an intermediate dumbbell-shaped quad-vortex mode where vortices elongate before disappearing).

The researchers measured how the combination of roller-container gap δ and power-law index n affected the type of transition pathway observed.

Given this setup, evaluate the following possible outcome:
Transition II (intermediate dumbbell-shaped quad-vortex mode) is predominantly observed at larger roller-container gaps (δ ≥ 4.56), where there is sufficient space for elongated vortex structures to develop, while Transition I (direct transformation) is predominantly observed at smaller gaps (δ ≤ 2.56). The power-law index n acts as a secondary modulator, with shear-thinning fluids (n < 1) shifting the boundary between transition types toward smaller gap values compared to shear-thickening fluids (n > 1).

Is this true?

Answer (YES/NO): NO